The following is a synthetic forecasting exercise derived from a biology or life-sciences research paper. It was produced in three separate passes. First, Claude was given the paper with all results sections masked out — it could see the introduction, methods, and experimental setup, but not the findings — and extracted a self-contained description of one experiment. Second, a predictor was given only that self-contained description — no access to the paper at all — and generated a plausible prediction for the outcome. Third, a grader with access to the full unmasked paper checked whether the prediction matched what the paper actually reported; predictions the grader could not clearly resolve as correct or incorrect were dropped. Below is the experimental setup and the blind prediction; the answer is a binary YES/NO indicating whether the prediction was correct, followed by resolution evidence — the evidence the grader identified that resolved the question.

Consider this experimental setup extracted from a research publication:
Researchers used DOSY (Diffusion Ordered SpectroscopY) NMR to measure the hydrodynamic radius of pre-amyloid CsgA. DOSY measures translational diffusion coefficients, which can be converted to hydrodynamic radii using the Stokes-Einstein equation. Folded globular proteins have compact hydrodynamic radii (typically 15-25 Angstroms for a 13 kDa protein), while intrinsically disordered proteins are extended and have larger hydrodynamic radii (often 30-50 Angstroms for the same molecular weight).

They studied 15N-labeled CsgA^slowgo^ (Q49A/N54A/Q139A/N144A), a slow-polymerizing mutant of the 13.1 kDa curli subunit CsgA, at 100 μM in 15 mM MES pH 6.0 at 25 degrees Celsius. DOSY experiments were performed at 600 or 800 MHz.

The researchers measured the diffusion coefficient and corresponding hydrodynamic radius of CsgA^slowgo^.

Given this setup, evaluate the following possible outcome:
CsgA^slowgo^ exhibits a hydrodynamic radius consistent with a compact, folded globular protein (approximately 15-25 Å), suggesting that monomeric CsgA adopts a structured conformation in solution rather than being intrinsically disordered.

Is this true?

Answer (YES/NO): NO